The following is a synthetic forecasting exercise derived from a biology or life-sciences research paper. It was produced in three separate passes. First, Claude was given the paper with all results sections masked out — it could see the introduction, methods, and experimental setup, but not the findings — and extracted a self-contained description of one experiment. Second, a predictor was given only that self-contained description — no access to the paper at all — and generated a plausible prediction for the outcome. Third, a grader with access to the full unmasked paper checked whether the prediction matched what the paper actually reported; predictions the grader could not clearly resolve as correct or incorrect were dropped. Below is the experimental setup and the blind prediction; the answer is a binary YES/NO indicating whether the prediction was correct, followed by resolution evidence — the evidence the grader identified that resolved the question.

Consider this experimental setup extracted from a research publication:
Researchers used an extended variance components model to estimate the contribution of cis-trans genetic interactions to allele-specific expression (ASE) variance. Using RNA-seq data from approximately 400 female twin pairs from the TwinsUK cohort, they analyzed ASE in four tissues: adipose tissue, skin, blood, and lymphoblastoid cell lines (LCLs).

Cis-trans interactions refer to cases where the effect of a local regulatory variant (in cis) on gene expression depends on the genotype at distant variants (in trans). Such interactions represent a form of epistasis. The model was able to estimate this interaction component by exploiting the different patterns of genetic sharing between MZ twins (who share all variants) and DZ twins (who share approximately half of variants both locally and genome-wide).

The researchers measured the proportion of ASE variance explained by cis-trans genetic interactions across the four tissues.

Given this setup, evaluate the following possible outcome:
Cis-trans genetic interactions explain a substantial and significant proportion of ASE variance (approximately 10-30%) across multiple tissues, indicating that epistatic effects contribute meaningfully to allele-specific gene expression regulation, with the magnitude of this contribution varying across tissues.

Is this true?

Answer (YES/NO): YES